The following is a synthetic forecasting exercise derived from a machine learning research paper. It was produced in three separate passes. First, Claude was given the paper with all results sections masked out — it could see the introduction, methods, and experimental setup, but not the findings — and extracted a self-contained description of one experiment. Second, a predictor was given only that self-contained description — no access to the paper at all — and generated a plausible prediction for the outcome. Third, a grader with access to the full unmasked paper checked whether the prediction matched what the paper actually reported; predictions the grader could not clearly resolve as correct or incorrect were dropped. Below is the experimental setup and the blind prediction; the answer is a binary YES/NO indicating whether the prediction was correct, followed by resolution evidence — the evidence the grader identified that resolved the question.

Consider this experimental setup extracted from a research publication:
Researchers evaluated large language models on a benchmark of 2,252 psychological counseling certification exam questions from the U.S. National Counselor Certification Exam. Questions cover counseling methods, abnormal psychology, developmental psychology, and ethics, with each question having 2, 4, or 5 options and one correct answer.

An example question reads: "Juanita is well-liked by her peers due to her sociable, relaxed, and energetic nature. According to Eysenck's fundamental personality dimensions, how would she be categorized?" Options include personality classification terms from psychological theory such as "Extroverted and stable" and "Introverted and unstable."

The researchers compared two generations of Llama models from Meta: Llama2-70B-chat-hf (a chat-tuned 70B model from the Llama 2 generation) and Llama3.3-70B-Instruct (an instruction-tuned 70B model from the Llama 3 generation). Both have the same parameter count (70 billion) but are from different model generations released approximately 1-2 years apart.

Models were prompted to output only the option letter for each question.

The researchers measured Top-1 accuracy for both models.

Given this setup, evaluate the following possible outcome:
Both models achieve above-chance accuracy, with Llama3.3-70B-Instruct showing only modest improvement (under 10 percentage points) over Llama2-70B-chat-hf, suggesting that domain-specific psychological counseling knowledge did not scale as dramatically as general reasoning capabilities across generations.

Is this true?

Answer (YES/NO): NO